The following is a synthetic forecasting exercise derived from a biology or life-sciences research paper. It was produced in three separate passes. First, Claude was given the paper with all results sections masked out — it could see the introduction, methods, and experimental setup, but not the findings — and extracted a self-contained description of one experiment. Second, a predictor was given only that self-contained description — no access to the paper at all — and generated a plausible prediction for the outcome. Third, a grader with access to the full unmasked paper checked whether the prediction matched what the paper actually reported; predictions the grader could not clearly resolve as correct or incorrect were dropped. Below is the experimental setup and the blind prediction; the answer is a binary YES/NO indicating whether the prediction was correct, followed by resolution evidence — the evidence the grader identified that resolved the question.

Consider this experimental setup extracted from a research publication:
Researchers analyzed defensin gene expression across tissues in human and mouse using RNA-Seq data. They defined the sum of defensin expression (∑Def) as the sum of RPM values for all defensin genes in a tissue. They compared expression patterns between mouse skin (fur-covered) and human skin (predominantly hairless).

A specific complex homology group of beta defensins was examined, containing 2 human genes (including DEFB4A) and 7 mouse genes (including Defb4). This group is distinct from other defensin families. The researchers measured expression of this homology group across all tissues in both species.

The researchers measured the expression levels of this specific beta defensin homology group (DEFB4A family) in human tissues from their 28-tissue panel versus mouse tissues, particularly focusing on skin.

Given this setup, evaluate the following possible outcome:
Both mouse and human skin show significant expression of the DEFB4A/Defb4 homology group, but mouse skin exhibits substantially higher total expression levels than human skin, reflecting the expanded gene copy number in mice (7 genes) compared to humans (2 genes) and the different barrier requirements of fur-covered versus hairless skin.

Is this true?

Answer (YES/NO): NO